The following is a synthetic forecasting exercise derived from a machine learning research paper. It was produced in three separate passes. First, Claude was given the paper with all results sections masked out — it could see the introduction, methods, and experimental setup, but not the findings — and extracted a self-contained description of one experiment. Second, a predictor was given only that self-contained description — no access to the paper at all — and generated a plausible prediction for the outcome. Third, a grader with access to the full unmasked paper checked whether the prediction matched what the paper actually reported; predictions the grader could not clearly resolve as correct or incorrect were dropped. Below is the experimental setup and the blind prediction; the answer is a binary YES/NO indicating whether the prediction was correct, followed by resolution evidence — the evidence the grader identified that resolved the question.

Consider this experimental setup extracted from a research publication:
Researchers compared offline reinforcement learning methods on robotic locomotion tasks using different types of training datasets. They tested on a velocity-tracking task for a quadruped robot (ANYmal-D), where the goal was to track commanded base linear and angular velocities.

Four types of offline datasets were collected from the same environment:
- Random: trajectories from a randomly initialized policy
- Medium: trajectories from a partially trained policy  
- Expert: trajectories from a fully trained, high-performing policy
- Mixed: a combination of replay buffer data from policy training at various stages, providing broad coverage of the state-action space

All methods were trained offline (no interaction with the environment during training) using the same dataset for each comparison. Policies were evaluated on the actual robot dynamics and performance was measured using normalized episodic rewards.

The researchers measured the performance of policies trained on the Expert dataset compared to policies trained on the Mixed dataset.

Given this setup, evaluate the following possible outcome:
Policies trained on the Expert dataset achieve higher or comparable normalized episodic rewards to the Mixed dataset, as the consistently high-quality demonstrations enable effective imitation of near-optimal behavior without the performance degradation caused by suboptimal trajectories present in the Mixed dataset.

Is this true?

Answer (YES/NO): NO